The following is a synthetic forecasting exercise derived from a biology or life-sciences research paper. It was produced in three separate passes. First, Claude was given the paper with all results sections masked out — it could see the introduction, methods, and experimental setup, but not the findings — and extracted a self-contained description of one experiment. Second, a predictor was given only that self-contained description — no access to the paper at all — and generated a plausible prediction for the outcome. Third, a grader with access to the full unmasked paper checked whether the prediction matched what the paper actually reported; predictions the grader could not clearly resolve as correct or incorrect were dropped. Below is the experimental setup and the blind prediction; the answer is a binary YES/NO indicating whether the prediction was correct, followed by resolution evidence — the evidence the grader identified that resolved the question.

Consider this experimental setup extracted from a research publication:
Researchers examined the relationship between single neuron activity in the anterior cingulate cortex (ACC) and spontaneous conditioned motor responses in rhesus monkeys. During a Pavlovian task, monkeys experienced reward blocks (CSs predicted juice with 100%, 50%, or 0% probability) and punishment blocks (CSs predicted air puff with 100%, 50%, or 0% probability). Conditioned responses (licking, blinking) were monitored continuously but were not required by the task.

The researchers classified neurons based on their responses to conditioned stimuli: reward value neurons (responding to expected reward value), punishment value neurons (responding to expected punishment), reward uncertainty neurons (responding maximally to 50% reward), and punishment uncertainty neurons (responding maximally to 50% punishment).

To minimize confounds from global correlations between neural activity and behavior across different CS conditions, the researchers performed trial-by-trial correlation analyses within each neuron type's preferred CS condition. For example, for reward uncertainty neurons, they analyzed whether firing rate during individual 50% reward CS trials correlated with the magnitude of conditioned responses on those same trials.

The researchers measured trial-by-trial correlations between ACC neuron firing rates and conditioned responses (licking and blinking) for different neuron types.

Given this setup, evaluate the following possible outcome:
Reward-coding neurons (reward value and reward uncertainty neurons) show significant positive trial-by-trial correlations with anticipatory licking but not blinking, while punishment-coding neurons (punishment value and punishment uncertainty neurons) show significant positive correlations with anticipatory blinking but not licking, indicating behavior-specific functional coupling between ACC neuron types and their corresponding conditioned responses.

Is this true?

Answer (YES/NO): NO